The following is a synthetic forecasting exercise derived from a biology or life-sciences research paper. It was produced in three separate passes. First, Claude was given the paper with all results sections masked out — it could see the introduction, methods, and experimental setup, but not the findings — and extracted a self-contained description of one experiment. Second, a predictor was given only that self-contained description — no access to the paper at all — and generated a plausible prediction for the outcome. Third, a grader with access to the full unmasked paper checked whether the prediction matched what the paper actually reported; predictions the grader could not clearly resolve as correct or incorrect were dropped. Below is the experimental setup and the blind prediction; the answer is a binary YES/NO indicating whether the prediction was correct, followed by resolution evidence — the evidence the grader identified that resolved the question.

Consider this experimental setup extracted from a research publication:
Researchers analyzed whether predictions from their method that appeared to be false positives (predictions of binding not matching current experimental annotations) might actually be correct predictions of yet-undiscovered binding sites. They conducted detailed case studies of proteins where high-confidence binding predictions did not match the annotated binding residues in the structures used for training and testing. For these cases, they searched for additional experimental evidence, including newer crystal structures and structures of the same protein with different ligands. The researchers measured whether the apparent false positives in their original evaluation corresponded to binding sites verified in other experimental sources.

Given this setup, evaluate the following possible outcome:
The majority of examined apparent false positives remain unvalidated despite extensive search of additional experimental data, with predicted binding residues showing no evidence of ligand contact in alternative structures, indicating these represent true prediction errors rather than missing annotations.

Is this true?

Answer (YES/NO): NO